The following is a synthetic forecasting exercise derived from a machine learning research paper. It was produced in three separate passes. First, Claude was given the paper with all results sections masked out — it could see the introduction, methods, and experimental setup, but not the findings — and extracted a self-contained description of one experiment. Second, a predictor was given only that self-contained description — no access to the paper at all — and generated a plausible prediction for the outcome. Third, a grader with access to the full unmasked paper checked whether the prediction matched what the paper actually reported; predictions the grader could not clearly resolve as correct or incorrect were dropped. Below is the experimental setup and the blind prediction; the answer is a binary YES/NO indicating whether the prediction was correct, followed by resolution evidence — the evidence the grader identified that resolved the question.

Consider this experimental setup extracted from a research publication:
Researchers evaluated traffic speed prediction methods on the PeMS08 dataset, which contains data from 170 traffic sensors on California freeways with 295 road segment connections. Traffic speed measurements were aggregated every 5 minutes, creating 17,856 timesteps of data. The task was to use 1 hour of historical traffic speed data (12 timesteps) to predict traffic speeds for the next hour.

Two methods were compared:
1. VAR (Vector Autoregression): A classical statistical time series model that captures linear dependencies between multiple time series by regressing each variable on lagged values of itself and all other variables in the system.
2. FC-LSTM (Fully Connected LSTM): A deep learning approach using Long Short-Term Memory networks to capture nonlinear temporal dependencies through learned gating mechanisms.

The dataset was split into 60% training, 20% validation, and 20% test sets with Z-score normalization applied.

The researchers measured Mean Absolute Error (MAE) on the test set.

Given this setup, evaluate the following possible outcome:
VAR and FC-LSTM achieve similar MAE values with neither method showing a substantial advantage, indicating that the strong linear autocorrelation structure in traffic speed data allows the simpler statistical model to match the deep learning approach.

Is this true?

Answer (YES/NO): NO